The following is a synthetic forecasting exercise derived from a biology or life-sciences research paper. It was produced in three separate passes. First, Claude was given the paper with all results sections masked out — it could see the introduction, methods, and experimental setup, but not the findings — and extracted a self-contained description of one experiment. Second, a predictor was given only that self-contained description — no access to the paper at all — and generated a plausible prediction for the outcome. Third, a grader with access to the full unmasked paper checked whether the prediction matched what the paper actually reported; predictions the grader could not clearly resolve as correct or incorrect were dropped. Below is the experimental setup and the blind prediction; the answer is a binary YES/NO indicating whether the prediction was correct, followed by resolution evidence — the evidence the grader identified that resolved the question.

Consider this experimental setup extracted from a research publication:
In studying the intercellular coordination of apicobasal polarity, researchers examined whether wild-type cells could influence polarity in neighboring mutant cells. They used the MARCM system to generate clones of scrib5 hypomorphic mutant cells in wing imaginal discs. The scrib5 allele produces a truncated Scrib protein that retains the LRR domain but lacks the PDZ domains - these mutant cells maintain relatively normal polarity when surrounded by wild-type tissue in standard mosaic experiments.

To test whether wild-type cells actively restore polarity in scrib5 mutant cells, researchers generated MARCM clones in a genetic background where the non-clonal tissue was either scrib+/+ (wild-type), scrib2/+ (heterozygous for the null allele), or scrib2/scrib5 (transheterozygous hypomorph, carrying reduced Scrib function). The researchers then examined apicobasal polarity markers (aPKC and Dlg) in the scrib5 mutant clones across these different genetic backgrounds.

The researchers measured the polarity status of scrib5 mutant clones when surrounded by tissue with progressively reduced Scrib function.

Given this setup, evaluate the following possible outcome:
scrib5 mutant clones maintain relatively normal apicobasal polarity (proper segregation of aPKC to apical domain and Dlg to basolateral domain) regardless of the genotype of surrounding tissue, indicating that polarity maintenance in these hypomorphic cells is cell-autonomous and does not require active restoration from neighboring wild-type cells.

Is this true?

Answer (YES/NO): NO